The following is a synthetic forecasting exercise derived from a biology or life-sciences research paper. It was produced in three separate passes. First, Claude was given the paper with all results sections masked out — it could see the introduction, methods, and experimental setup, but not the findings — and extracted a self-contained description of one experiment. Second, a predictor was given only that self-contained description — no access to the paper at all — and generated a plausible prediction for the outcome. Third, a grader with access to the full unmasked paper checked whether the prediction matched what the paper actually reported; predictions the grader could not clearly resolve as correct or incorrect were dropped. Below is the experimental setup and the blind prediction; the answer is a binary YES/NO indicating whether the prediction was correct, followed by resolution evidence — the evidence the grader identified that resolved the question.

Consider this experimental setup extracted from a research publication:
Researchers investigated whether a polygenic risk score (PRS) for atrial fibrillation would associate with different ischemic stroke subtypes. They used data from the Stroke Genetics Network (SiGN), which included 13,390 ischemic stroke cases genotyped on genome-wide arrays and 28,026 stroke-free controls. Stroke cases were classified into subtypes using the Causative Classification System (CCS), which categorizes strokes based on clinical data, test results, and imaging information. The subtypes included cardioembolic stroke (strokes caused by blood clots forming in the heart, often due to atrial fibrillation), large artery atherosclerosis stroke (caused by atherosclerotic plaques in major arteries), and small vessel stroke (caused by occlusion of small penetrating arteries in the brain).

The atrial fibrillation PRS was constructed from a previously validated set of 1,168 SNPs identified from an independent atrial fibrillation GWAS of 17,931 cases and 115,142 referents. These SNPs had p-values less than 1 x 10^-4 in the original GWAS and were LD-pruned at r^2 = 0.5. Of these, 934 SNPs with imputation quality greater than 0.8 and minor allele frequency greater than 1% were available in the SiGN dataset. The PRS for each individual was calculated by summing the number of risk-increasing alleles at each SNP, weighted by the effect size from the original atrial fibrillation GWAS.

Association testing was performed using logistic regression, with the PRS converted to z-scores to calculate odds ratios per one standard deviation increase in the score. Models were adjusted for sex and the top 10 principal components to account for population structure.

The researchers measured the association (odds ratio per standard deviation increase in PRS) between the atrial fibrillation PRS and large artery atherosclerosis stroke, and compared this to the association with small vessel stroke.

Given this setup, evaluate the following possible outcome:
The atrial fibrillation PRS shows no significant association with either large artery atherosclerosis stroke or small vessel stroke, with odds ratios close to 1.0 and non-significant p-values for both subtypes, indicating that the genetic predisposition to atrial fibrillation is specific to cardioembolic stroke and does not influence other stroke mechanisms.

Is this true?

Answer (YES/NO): YES